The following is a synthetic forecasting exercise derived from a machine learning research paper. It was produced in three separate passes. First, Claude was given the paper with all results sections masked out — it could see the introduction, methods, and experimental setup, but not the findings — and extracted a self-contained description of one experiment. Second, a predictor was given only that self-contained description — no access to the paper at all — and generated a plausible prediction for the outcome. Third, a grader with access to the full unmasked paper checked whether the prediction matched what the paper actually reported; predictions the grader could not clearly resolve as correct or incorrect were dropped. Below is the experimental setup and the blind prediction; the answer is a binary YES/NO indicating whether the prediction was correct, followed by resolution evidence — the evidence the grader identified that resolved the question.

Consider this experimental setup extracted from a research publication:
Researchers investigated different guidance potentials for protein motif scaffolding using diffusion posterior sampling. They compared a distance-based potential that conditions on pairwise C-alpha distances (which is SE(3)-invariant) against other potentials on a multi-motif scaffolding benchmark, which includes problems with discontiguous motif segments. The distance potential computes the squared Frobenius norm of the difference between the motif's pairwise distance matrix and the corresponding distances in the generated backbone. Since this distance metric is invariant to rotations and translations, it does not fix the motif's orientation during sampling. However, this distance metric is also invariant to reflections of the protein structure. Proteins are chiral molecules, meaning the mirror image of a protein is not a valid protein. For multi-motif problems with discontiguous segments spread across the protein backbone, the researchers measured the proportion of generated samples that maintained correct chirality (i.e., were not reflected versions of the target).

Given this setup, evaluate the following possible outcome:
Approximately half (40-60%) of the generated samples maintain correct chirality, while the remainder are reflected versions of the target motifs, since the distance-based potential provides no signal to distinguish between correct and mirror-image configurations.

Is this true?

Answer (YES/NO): YES